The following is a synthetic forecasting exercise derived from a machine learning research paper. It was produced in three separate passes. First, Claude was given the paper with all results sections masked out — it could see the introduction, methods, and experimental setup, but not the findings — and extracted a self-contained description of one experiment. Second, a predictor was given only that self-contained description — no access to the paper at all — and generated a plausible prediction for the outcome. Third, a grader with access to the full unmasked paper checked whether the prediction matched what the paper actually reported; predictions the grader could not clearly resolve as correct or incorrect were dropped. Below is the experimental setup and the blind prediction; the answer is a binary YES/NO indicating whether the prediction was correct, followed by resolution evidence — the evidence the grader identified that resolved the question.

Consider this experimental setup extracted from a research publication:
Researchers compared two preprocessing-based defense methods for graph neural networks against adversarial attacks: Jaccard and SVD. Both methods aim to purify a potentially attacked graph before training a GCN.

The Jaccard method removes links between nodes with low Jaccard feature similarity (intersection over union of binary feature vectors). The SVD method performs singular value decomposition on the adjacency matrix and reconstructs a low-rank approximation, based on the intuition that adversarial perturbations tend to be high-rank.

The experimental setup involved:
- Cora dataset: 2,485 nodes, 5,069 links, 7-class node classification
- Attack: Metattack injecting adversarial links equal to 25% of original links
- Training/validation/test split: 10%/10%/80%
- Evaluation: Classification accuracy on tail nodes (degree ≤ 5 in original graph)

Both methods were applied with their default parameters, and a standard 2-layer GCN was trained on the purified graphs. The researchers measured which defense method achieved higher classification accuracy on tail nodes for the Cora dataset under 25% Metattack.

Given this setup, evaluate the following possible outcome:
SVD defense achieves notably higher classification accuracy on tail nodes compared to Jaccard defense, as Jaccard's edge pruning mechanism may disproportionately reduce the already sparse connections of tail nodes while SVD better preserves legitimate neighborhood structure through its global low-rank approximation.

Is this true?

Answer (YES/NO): NO